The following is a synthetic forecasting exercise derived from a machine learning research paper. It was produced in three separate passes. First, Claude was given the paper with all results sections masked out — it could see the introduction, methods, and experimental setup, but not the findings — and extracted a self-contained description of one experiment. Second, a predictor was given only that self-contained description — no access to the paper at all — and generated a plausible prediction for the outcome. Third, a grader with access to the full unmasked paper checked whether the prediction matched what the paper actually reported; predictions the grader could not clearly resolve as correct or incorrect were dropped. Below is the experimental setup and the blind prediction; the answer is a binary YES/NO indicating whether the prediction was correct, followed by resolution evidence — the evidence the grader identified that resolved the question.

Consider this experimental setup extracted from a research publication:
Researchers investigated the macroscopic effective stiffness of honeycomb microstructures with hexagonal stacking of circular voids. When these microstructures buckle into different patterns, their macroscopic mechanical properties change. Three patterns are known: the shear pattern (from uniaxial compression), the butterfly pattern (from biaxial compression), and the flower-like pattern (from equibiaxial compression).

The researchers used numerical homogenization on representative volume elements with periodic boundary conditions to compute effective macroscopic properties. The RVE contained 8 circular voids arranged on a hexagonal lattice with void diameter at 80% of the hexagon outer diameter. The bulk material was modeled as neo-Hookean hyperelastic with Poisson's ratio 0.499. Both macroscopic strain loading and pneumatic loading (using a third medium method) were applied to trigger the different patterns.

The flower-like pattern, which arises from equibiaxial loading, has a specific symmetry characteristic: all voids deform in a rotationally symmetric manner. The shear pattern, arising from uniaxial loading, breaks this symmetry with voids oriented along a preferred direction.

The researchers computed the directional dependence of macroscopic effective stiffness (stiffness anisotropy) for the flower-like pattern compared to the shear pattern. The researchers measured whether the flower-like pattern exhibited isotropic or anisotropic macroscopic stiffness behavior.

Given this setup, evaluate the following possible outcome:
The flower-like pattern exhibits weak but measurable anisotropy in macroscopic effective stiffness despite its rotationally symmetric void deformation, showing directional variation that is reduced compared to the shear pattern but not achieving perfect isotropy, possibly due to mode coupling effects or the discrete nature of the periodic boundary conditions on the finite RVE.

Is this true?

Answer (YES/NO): NO